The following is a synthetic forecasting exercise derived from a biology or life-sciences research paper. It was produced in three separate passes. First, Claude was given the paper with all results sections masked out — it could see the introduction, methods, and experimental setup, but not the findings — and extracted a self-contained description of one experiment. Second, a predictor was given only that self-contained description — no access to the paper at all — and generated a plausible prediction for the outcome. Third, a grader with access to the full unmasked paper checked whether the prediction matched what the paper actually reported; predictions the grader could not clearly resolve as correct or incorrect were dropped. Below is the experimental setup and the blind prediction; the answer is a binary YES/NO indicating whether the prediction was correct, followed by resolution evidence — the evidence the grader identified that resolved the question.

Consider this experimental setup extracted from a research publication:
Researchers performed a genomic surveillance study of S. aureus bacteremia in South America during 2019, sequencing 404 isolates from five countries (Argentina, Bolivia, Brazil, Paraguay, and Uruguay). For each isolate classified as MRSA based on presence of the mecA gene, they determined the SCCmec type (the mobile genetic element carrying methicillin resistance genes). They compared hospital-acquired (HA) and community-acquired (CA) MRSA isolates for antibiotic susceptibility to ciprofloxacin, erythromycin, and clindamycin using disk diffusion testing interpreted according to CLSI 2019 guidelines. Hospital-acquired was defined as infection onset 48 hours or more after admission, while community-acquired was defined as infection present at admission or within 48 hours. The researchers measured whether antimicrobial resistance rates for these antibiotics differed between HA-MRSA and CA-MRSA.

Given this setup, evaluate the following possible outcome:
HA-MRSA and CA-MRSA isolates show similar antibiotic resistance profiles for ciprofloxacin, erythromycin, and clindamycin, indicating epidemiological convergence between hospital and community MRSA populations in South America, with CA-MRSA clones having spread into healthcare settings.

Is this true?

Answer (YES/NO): NO